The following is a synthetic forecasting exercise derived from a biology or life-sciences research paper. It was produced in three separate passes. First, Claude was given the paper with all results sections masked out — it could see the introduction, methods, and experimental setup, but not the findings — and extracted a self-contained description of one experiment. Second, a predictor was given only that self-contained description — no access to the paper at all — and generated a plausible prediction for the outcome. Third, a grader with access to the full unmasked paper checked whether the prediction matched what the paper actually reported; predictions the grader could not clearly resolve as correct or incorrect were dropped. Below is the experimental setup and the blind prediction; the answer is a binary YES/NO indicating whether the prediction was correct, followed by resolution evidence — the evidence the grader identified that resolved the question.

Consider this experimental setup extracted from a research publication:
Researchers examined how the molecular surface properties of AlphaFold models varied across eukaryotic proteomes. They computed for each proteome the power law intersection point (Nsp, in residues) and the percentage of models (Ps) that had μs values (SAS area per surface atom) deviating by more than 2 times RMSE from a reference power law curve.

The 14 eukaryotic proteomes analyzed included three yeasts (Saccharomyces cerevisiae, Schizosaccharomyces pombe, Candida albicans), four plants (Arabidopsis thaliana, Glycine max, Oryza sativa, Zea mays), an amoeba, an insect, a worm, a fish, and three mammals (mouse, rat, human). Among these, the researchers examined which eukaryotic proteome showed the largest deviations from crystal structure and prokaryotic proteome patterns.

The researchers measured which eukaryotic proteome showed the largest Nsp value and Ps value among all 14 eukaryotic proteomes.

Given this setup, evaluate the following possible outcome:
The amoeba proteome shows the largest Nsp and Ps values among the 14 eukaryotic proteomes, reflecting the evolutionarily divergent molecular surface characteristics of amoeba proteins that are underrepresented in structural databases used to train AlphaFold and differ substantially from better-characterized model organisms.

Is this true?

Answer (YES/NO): NO